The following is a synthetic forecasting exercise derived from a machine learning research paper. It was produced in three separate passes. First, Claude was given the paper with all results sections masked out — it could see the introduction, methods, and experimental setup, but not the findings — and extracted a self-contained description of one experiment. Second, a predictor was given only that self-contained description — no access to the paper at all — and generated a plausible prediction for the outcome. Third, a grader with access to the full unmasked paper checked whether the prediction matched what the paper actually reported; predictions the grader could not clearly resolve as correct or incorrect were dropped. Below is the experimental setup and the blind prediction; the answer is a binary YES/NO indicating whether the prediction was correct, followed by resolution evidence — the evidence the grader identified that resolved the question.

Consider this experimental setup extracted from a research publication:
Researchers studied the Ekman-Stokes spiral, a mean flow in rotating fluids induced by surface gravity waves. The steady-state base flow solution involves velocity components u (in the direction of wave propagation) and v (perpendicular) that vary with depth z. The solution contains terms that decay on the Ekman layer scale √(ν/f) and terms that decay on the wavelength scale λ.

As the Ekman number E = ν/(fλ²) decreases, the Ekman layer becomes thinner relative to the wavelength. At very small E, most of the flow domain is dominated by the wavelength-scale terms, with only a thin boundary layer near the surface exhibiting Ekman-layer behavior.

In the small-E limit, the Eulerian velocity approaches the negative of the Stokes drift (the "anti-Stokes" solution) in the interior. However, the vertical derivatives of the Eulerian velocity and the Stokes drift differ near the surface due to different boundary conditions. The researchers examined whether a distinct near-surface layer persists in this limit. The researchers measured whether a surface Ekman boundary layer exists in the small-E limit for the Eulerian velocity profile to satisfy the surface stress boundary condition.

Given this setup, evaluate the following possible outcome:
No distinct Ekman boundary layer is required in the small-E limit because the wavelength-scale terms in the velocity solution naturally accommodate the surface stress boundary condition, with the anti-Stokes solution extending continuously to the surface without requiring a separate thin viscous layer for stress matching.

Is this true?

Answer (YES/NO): NO